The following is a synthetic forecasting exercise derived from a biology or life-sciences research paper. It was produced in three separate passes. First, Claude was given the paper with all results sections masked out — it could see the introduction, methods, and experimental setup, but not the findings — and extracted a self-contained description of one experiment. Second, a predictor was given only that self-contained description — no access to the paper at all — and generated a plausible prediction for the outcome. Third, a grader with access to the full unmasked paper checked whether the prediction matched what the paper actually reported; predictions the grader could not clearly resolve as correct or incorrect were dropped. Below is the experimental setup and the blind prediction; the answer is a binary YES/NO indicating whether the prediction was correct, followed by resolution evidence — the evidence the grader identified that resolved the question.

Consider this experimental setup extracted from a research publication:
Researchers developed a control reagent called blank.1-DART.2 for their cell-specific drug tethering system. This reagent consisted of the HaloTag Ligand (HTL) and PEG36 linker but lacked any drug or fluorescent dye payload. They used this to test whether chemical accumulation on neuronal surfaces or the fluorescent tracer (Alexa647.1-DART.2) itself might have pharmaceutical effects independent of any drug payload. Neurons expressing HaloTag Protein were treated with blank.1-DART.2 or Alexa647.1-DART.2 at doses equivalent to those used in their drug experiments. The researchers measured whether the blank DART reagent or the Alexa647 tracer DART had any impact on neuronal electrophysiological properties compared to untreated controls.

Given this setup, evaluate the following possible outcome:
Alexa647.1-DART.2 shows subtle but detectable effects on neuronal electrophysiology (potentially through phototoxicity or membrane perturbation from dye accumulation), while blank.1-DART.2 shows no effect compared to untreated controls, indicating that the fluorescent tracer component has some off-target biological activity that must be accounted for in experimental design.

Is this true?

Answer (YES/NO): NO